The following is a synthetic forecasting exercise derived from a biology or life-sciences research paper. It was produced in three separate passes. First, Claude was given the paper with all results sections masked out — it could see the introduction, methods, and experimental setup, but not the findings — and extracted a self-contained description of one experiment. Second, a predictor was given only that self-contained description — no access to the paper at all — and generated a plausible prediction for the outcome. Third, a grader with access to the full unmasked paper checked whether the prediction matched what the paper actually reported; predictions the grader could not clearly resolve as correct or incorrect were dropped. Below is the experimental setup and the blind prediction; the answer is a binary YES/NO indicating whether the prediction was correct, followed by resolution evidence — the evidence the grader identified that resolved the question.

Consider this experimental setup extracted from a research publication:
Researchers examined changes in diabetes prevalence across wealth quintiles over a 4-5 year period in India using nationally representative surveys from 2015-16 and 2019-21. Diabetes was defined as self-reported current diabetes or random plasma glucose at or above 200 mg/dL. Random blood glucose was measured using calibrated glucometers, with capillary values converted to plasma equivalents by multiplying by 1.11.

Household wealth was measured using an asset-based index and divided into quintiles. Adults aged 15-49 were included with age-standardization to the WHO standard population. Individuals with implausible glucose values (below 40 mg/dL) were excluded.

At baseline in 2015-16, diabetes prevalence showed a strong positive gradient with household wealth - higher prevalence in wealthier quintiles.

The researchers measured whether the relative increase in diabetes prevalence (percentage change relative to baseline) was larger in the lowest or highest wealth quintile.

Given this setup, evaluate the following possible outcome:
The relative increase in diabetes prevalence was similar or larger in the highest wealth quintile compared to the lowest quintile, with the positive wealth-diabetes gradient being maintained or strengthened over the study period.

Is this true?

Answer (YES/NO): NO